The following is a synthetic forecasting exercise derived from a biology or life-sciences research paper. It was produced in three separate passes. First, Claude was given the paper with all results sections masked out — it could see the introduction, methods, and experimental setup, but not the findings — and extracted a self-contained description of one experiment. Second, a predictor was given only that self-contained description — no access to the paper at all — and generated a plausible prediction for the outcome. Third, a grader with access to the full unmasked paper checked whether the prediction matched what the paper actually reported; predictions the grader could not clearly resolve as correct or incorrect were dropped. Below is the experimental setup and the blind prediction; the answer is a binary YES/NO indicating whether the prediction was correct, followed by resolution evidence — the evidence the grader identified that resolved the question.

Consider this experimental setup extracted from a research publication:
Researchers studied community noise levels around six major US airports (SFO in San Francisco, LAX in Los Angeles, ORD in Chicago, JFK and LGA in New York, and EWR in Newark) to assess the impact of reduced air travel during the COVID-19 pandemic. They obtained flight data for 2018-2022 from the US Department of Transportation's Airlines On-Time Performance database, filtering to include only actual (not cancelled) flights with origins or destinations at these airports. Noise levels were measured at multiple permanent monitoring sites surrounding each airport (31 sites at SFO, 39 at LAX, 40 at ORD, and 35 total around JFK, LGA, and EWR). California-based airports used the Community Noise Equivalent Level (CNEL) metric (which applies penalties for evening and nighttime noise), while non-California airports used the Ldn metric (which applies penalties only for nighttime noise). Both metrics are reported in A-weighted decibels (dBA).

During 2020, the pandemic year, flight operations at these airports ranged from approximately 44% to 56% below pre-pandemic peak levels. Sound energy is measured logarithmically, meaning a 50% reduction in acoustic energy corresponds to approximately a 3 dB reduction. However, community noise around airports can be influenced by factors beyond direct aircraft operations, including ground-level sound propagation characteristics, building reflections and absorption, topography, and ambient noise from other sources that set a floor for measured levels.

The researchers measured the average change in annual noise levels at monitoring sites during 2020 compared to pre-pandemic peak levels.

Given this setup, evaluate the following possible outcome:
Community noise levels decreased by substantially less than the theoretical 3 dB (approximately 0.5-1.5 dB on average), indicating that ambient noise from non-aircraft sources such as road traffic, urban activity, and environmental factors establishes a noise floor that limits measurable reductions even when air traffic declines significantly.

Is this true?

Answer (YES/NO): NO